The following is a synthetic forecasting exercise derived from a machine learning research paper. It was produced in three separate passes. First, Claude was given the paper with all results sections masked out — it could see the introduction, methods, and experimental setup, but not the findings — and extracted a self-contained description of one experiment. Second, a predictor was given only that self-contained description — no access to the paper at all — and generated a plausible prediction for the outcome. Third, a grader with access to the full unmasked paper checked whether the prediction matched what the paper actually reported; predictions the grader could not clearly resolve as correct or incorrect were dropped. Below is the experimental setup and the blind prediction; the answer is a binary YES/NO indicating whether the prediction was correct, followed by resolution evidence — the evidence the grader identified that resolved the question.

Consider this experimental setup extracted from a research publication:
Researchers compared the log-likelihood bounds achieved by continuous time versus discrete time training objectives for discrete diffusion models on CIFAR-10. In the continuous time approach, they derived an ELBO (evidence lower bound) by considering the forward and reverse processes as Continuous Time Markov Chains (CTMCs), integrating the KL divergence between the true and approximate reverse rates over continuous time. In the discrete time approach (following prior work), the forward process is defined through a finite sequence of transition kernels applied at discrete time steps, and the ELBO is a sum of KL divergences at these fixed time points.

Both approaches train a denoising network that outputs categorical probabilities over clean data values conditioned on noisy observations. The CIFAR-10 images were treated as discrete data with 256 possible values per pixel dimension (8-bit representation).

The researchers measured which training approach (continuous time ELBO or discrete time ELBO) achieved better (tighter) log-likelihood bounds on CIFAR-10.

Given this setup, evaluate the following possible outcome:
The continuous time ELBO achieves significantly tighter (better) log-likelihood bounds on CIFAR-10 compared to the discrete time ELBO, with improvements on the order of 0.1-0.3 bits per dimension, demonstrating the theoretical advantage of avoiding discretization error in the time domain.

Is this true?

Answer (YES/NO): NO